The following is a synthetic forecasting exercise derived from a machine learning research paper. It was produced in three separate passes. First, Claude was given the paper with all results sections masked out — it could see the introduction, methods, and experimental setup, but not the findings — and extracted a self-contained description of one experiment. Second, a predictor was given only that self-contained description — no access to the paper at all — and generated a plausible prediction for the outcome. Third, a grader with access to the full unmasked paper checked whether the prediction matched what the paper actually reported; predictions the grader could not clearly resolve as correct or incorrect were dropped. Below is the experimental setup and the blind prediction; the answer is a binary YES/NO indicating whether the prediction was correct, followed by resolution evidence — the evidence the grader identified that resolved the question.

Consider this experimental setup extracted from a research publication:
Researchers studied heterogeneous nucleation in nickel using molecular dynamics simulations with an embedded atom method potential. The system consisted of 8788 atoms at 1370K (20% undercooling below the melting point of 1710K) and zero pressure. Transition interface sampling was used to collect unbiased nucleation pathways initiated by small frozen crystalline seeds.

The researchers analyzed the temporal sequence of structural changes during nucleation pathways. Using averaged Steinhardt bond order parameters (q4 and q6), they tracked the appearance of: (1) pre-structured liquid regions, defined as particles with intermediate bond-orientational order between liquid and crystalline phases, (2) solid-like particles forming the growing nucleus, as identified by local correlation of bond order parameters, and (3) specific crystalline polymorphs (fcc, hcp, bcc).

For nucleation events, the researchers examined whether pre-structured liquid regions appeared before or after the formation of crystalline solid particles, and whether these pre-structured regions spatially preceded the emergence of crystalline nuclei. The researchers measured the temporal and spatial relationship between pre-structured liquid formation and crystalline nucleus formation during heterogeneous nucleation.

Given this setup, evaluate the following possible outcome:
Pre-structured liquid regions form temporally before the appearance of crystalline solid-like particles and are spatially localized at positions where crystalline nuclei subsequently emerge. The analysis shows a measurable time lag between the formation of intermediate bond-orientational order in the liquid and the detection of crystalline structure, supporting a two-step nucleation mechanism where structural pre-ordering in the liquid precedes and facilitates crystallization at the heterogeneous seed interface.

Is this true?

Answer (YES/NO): YES